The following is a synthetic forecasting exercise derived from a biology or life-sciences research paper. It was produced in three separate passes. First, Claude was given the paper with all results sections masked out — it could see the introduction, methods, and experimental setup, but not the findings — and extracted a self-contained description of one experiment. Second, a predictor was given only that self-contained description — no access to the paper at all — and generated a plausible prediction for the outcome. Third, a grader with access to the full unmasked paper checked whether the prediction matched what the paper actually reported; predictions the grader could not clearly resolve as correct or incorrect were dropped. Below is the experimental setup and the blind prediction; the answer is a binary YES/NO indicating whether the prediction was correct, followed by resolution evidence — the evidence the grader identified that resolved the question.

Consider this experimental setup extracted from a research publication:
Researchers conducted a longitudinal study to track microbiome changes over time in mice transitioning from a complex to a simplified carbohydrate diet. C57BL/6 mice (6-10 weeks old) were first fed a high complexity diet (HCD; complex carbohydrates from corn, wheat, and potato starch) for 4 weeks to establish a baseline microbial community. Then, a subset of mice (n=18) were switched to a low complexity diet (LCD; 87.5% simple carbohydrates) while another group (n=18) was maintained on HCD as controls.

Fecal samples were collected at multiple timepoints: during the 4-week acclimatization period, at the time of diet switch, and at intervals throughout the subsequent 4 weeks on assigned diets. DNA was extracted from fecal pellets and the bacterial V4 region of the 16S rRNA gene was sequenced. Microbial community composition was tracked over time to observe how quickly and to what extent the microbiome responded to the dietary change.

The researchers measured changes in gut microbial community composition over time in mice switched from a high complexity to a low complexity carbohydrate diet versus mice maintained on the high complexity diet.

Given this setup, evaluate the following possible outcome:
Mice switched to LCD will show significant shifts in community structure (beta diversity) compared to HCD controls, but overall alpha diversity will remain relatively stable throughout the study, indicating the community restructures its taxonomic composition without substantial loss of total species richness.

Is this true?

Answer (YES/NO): NO